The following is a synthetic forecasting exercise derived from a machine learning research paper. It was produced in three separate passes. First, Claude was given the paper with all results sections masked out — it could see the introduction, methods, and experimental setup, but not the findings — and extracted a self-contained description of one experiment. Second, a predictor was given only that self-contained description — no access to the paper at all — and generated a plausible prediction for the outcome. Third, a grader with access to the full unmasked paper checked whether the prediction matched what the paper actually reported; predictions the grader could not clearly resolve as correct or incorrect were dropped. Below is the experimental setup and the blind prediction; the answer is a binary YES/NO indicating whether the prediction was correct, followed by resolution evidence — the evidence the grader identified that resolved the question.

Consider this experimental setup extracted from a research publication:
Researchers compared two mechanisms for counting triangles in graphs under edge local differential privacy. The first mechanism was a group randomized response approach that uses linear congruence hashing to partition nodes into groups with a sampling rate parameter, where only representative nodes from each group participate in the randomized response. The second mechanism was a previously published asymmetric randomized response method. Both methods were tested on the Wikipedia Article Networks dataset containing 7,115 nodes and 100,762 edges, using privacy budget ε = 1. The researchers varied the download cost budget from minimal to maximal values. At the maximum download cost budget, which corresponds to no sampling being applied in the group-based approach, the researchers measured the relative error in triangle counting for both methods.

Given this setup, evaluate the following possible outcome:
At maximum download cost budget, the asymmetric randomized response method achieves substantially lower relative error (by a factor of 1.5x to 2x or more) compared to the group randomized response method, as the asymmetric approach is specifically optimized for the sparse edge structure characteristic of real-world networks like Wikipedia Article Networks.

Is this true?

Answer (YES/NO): NO